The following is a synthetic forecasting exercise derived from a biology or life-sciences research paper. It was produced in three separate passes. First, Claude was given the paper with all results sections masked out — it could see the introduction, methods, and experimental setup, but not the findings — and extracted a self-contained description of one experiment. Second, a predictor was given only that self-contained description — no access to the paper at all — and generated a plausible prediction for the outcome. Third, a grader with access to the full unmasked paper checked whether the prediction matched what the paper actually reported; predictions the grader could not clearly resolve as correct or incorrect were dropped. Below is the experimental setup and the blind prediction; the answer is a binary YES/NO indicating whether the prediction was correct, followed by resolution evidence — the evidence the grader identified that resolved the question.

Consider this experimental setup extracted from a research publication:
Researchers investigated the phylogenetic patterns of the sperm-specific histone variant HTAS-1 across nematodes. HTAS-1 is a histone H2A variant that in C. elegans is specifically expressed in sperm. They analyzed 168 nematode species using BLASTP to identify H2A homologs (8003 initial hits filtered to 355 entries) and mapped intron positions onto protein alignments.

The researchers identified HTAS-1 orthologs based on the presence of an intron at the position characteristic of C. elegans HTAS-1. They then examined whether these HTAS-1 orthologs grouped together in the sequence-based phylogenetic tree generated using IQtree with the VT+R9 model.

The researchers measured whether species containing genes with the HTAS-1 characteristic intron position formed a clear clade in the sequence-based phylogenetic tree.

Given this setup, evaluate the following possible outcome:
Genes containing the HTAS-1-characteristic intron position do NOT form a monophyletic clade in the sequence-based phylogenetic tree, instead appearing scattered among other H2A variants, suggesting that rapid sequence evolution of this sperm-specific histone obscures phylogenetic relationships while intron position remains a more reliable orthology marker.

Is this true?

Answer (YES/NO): NO